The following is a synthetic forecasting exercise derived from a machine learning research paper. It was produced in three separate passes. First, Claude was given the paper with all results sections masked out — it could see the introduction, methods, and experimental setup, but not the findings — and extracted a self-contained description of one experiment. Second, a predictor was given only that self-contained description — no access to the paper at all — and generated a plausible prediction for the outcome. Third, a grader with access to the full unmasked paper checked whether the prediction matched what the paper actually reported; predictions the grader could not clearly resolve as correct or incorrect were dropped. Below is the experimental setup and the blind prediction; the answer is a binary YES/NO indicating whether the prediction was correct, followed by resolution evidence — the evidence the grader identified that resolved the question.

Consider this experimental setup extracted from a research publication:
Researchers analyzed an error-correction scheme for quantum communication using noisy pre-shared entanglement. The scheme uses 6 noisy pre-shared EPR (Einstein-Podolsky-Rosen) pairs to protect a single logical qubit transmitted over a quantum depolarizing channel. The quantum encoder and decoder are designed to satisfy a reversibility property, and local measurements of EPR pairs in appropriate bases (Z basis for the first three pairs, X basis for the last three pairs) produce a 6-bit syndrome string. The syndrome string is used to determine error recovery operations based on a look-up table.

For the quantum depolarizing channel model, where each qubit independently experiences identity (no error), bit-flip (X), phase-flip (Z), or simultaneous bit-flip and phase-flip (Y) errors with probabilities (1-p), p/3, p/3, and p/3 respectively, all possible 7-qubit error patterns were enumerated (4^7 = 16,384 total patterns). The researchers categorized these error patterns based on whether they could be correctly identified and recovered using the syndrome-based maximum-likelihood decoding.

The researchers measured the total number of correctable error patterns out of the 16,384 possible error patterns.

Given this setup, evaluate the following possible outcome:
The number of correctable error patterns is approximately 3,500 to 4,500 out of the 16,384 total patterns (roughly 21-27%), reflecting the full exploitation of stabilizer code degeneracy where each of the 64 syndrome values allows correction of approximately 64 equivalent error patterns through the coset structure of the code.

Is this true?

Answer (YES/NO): YES